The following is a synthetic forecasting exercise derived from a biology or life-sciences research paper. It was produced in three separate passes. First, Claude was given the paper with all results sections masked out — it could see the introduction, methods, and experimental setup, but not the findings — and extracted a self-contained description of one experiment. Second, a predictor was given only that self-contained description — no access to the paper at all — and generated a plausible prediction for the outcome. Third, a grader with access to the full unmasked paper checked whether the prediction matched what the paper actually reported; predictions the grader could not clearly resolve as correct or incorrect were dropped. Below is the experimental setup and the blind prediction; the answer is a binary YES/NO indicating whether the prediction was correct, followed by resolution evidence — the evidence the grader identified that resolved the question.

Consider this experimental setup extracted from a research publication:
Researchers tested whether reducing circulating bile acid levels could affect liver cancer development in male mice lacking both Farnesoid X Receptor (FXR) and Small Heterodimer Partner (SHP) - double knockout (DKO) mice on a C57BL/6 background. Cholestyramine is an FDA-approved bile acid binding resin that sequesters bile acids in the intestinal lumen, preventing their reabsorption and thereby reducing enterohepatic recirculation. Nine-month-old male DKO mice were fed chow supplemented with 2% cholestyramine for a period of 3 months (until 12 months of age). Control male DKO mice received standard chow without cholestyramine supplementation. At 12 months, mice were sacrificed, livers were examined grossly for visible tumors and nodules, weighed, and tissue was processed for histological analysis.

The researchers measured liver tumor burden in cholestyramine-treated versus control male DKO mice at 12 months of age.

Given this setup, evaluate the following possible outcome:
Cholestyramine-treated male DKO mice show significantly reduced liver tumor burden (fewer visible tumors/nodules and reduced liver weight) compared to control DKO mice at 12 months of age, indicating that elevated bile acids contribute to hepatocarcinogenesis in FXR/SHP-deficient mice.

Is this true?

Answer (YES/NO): YES